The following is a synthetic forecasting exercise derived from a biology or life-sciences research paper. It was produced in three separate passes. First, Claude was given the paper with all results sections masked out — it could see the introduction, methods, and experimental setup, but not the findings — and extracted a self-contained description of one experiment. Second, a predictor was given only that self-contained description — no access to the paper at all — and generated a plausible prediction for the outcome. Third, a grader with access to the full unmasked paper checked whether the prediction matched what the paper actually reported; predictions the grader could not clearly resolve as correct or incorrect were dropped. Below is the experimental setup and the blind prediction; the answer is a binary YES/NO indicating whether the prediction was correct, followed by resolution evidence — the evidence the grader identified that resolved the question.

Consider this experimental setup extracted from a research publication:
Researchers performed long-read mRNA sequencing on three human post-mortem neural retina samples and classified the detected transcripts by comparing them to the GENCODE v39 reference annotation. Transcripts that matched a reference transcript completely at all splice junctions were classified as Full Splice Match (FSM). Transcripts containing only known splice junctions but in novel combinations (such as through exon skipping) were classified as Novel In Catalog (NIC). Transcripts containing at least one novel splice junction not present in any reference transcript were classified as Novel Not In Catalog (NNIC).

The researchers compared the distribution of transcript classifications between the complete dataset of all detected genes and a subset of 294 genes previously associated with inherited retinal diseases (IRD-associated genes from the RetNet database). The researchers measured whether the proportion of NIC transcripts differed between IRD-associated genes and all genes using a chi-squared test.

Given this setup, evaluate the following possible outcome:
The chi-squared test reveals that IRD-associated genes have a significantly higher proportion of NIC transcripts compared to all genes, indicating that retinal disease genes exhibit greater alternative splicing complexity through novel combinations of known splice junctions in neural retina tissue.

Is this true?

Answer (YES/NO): YES